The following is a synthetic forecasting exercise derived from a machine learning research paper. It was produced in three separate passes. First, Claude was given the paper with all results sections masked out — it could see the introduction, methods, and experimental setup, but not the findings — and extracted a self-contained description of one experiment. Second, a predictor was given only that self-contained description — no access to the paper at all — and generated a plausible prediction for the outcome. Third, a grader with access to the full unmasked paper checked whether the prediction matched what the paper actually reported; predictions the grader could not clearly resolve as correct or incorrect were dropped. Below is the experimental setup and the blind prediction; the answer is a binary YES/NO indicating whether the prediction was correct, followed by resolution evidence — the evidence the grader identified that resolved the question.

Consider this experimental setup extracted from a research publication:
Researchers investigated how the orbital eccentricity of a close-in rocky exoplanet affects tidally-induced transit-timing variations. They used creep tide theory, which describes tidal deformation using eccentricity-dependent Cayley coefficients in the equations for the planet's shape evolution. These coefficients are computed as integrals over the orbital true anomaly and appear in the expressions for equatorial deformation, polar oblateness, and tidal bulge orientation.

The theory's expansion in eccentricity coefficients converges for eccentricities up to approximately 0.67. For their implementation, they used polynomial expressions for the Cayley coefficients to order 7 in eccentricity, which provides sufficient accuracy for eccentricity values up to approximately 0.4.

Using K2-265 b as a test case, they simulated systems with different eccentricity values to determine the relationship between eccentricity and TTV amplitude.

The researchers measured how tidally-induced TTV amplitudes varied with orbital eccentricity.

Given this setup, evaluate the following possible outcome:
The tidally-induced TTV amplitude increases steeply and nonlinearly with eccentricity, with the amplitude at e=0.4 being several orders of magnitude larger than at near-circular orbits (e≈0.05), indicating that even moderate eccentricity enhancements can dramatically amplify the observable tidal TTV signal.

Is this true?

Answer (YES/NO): NO